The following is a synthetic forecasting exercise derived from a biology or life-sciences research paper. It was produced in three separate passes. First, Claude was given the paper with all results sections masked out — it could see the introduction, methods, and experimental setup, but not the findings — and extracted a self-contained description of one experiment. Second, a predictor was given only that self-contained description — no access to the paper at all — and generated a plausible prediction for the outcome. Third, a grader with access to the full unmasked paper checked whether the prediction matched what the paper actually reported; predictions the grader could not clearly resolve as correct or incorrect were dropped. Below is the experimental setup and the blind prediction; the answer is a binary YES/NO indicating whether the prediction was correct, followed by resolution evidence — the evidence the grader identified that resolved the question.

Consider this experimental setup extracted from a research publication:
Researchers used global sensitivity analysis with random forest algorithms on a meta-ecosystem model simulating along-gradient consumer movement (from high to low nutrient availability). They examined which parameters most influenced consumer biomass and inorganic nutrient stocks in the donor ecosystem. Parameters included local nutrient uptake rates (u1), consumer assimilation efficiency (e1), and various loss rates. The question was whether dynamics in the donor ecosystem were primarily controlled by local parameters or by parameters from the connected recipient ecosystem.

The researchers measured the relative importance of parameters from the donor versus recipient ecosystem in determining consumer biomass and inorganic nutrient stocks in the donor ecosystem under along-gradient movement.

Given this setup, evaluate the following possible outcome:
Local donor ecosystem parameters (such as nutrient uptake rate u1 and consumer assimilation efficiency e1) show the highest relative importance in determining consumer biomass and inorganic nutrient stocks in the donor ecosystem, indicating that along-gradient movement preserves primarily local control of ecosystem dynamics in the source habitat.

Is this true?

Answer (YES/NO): YES